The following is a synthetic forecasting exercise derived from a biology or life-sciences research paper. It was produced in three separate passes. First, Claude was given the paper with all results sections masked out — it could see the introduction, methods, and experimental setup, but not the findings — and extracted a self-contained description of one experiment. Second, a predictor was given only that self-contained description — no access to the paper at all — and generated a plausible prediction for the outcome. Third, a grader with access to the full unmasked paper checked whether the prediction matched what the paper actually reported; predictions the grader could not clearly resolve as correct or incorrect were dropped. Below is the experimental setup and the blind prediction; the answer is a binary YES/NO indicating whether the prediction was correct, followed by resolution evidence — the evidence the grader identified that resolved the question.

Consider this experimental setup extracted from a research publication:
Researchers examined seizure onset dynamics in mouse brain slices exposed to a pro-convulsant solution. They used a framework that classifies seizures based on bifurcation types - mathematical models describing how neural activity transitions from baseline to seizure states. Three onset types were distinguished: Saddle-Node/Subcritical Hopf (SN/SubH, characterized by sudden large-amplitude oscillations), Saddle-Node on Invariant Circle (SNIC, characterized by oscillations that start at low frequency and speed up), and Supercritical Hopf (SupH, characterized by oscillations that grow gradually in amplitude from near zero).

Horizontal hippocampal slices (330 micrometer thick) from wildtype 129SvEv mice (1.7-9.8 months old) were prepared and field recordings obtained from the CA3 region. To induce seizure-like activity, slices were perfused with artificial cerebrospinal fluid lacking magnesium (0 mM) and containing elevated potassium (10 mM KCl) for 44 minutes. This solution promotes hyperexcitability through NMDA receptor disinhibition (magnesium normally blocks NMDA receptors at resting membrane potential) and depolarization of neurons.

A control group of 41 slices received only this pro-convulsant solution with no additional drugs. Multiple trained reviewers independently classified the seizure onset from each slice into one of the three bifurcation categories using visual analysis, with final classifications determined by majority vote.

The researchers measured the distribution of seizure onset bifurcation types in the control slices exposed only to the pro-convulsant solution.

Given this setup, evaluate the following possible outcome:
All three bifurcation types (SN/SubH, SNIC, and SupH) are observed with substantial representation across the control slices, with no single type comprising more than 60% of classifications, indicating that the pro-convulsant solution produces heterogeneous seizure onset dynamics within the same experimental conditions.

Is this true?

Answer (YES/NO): NO